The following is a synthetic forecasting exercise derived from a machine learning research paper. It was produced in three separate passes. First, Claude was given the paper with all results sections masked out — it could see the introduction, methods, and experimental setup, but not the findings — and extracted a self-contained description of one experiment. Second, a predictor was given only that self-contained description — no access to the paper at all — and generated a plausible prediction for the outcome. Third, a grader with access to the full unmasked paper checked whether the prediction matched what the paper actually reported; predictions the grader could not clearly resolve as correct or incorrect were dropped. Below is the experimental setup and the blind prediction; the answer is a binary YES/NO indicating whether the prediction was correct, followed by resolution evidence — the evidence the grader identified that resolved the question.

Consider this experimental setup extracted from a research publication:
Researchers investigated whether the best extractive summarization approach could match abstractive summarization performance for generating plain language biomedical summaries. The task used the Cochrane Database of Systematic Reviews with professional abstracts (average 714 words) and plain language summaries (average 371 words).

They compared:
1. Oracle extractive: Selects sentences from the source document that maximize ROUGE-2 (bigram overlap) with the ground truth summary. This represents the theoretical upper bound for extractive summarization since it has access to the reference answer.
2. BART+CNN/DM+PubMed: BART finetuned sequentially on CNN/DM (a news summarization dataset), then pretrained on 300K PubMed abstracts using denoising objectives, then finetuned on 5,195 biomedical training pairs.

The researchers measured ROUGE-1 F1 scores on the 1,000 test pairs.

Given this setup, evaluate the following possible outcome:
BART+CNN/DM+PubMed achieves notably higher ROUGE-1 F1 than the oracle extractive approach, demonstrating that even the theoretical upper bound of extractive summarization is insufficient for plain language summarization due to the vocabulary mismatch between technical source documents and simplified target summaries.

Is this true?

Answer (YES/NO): NO